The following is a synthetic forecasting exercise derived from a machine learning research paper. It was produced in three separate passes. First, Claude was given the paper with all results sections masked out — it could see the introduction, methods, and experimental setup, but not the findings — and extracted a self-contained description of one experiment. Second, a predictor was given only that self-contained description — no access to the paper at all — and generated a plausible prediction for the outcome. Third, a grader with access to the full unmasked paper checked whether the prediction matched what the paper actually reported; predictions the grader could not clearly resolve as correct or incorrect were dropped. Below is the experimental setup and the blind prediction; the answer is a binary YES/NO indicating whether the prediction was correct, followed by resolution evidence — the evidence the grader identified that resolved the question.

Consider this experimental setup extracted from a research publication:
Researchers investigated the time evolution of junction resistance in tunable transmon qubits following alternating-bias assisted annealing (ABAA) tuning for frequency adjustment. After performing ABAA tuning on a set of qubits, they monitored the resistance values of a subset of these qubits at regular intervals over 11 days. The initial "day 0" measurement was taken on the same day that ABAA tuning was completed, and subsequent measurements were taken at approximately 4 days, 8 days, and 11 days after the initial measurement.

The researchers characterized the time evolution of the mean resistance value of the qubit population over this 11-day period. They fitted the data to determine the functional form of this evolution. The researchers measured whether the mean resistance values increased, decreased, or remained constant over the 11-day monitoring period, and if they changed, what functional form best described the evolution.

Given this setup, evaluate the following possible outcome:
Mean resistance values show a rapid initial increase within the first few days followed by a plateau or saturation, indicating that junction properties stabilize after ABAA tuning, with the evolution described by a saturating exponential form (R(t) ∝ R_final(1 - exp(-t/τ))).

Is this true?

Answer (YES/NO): NO